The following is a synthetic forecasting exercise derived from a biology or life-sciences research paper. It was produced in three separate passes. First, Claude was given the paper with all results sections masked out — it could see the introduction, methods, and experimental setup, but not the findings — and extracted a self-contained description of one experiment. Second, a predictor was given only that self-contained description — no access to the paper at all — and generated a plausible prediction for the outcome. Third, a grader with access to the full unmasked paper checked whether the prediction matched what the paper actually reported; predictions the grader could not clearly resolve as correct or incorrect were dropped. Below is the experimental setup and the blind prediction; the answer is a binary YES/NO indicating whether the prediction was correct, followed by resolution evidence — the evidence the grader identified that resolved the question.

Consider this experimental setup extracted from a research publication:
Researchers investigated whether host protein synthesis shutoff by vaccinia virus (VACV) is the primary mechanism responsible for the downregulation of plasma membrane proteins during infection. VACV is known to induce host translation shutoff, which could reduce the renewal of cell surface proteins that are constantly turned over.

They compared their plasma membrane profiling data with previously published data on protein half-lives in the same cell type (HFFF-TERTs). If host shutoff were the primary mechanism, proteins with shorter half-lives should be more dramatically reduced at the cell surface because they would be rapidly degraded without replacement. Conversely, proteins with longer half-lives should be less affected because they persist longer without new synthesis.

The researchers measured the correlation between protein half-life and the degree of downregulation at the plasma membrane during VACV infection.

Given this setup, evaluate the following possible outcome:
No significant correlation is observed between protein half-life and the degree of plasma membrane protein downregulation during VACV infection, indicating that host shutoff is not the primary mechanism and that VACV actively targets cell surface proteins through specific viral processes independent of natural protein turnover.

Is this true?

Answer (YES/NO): YES